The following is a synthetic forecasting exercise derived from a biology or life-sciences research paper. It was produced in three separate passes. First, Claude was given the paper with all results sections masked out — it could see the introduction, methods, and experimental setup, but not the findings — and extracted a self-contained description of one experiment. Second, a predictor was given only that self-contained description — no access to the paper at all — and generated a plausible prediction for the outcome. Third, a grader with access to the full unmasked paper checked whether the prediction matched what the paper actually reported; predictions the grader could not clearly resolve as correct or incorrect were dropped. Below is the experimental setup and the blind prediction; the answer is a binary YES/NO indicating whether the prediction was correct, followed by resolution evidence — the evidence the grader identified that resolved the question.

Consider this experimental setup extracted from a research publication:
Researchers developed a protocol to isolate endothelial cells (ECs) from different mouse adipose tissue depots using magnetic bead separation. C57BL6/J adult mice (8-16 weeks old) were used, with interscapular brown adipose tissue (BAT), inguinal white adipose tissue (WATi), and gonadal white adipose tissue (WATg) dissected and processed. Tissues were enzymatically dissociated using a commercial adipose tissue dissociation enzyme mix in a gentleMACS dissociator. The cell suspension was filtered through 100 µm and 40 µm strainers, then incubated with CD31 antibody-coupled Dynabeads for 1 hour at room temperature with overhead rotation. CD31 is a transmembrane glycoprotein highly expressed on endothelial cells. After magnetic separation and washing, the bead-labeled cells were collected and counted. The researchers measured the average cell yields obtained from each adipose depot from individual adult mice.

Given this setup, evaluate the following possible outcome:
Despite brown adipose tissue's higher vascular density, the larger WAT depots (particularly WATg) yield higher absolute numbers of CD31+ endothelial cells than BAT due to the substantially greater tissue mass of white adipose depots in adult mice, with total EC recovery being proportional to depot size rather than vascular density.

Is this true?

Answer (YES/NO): YES